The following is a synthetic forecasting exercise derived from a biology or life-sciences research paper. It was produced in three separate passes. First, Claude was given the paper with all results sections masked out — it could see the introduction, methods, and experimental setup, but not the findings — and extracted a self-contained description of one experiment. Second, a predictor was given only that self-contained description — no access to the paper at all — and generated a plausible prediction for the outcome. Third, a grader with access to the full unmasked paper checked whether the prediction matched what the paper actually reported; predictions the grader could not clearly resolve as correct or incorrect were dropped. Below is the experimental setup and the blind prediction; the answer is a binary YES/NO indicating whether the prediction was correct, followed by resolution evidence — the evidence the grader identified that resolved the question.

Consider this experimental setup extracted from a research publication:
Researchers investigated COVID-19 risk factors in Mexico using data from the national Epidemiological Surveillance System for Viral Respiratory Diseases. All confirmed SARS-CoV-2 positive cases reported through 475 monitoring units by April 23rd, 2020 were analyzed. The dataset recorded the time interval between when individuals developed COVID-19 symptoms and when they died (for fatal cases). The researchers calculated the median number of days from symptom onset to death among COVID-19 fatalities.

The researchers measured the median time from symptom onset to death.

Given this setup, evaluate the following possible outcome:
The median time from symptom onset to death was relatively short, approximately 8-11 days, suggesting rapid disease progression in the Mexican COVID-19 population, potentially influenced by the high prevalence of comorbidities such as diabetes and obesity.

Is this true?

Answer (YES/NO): YES